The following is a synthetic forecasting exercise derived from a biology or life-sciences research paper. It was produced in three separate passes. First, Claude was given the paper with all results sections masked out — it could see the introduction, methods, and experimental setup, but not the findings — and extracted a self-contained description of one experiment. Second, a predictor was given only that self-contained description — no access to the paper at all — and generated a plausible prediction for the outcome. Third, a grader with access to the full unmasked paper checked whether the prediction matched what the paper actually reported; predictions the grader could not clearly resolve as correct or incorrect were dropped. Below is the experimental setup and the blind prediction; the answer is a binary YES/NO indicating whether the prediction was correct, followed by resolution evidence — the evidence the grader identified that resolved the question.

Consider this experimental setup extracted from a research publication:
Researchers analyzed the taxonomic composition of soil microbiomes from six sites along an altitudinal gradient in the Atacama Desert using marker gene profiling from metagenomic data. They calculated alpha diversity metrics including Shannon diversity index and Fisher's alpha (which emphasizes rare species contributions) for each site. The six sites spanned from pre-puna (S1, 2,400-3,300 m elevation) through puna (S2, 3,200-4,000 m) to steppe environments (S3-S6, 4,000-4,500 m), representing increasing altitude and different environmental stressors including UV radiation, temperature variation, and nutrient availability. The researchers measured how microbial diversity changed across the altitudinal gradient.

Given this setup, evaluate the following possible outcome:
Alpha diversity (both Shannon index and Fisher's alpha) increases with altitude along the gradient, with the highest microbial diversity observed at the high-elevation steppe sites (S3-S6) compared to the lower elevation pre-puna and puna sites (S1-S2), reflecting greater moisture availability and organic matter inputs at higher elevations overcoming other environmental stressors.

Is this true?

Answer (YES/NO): NO